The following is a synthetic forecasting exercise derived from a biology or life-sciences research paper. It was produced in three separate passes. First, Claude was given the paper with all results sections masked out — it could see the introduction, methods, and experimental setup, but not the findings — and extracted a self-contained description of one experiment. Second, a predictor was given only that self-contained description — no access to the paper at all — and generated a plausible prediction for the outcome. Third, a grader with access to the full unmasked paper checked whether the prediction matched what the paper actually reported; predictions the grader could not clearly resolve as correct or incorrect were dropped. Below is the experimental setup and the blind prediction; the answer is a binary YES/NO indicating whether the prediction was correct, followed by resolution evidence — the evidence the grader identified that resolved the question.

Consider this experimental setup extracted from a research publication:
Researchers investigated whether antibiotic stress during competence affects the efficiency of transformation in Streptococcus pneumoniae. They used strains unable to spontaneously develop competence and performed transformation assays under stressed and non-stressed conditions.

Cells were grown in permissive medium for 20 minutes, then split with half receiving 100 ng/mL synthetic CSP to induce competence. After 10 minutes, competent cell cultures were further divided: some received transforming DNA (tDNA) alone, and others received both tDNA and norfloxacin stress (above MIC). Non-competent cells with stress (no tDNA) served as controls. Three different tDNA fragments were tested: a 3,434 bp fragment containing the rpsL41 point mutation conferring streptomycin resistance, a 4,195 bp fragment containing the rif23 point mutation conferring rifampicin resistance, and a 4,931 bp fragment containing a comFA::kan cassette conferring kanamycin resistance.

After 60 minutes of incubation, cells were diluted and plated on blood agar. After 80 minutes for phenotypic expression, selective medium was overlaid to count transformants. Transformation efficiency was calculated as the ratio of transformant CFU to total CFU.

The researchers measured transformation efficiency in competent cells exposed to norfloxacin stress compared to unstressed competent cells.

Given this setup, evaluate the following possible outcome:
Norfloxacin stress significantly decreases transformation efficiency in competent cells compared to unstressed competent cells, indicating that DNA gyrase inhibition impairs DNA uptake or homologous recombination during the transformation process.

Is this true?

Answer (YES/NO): NO